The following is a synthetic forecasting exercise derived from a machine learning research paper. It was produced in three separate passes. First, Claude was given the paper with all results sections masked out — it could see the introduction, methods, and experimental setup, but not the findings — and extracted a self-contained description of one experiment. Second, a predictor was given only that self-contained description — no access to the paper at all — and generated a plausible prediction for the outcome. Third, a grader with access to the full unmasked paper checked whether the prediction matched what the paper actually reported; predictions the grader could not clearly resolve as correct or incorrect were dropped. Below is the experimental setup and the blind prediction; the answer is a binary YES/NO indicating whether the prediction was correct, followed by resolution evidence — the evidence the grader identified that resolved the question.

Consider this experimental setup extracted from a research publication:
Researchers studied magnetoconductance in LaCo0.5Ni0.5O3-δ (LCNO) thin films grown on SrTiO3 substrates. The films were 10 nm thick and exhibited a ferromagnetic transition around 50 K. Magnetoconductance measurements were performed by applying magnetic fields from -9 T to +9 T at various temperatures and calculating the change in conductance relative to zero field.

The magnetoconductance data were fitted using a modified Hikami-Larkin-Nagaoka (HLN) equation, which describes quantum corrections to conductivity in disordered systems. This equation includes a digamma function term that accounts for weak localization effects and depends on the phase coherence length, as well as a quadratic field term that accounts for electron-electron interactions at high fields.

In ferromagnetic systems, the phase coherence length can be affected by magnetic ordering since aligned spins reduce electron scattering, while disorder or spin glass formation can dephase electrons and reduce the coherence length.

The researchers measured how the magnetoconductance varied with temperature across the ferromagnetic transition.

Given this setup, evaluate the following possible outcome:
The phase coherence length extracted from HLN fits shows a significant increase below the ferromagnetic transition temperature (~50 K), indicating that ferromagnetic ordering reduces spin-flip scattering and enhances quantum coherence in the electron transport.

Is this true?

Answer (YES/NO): NO